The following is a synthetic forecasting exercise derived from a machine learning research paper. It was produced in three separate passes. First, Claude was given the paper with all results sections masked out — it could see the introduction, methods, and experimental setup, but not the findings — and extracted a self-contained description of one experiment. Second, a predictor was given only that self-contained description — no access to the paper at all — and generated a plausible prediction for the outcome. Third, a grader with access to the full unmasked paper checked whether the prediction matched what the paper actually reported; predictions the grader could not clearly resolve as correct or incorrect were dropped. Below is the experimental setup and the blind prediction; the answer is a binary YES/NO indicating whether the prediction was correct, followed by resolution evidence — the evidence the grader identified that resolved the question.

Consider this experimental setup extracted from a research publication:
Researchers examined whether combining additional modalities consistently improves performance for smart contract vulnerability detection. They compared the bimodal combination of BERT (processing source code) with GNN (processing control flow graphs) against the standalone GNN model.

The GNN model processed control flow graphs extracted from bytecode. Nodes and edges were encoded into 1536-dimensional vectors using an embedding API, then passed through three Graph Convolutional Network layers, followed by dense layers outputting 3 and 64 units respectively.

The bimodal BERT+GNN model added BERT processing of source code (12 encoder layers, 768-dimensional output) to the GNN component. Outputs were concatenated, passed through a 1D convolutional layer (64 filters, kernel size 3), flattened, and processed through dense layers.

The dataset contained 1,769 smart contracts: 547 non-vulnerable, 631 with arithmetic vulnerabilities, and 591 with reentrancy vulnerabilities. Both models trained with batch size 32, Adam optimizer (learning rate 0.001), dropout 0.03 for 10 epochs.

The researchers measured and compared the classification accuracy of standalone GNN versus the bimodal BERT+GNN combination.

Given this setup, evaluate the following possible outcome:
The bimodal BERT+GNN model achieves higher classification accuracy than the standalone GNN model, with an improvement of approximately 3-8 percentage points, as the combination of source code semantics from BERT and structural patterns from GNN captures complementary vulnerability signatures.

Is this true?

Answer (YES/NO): YES